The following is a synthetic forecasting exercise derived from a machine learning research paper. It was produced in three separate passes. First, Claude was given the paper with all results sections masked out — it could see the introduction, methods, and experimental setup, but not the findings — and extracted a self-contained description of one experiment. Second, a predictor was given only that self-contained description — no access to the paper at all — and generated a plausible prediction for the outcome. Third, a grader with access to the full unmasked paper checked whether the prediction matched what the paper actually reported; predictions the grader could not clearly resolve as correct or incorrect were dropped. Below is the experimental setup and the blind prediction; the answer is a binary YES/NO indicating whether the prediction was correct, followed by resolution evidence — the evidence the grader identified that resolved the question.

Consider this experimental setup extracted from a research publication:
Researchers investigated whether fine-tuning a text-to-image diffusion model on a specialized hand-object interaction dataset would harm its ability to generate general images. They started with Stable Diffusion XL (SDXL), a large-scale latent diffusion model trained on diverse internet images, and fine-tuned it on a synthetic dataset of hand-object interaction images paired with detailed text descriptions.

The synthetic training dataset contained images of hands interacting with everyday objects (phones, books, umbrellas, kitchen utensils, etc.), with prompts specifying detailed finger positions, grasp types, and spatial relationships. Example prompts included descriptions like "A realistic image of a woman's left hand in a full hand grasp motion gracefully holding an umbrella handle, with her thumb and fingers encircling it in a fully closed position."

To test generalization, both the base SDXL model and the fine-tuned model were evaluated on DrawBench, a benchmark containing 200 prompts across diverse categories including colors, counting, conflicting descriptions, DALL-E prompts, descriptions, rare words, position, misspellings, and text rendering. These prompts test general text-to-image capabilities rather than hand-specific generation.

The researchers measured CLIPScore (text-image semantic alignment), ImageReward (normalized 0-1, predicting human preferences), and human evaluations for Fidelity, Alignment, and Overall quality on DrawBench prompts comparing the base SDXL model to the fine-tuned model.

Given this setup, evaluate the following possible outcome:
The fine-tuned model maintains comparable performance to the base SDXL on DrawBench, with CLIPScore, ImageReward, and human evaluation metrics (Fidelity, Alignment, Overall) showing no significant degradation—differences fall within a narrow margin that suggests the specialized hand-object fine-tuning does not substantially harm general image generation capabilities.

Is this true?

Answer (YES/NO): YES